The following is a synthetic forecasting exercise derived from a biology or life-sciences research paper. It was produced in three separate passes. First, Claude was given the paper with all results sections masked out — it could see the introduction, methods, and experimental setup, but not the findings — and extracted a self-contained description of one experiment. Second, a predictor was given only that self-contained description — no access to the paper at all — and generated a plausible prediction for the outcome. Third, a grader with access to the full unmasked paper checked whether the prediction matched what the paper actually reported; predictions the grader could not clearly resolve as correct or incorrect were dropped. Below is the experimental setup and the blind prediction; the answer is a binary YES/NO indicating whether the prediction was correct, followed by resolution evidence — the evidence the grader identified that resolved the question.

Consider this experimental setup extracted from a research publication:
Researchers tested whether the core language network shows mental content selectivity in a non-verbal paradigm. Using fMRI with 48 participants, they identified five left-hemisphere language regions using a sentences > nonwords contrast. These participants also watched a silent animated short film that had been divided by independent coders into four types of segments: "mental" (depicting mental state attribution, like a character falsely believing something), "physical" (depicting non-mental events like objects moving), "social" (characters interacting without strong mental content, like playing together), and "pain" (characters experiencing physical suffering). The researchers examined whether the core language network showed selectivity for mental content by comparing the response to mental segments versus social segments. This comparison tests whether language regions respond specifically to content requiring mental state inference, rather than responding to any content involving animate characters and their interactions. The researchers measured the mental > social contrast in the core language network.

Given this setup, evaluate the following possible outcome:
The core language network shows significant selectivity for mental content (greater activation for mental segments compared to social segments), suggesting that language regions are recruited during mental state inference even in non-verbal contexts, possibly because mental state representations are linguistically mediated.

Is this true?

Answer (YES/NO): NO